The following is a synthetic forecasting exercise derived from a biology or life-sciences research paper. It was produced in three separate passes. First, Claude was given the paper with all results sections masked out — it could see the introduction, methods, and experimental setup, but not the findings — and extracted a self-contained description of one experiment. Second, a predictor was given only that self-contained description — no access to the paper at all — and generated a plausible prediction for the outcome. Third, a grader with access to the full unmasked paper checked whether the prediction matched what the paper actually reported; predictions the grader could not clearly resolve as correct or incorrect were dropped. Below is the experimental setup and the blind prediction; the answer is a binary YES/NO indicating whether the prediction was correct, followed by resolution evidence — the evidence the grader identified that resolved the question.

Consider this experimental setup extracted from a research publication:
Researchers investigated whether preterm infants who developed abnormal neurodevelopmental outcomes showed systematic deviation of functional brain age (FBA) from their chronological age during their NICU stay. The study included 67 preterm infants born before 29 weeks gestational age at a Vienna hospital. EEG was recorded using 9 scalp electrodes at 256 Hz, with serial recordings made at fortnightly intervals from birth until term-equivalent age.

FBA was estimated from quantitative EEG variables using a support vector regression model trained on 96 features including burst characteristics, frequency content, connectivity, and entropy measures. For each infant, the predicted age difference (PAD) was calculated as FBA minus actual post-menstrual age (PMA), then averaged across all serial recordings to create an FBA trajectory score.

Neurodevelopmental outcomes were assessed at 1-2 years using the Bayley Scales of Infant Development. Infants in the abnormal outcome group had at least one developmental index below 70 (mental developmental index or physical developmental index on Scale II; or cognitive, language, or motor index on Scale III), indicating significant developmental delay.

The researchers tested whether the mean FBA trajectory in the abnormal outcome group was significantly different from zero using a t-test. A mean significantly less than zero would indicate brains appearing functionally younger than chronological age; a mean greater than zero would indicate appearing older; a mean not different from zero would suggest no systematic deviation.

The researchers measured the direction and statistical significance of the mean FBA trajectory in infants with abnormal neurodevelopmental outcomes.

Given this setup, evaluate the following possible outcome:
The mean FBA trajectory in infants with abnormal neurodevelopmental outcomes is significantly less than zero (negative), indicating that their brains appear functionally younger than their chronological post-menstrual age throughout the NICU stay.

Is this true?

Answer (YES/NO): YES